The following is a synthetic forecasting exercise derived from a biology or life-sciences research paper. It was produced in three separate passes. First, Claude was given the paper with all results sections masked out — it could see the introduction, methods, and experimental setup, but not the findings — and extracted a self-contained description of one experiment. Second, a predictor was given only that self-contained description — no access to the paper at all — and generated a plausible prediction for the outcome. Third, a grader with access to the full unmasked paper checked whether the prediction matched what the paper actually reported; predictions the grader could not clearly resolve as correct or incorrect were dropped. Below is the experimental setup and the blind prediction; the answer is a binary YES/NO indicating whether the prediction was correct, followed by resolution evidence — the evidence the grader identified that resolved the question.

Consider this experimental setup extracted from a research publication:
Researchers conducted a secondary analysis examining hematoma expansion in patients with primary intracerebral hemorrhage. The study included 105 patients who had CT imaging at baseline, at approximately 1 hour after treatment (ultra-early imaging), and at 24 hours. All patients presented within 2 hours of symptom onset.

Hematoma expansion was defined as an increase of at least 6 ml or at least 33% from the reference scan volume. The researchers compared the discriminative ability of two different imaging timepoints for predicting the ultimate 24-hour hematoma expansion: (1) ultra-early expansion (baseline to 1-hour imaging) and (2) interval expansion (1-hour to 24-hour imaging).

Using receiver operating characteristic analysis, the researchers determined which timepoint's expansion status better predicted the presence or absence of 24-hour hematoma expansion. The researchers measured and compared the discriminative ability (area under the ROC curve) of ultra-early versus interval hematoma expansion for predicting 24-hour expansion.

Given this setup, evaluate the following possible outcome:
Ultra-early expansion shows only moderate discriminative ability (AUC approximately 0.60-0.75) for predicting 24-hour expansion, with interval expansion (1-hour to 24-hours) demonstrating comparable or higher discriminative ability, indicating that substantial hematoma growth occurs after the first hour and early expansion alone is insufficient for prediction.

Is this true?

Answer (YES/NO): NO